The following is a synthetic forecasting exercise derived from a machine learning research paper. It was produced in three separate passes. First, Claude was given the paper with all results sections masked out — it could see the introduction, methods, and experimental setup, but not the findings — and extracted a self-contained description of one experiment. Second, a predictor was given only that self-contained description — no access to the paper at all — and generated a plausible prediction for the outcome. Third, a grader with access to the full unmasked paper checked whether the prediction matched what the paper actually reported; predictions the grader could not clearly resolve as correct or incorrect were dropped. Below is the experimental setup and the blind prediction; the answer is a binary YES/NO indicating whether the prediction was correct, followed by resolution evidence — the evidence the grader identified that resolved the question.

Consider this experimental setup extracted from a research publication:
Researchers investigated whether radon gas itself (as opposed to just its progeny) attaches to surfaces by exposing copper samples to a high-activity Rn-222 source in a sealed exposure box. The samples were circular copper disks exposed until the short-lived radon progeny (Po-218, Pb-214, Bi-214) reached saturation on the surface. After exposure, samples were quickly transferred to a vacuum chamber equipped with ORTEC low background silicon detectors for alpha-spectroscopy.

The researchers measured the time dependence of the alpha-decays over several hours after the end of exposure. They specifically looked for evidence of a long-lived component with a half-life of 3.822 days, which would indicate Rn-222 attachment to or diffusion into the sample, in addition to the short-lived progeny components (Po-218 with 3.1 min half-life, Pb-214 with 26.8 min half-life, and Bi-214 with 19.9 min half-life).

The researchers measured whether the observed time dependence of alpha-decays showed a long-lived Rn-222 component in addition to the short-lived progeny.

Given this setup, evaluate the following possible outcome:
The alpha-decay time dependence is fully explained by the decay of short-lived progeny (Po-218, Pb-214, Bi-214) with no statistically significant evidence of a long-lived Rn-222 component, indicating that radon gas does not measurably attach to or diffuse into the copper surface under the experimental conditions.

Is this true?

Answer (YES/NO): YES